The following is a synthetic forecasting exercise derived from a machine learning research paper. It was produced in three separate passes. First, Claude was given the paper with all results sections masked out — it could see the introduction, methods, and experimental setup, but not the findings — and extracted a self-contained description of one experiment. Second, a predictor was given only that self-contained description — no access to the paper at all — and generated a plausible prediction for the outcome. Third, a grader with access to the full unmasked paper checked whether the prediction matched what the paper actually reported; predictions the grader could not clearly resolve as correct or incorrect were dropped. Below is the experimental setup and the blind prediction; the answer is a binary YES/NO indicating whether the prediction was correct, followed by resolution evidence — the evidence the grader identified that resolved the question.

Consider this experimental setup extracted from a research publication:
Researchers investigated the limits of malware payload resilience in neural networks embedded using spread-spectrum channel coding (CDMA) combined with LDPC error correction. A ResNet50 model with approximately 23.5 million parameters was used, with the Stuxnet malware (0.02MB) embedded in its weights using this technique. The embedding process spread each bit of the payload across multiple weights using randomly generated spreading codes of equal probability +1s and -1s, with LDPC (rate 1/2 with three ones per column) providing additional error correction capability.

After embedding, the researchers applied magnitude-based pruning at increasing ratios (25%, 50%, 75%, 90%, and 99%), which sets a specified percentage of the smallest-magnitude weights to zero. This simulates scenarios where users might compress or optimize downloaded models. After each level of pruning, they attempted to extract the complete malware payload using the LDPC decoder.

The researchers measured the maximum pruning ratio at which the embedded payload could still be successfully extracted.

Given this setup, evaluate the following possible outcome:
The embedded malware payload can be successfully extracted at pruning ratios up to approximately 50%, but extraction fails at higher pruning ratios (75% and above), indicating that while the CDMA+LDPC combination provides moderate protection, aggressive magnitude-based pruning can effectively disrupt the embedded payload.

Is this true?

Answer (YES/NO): NO